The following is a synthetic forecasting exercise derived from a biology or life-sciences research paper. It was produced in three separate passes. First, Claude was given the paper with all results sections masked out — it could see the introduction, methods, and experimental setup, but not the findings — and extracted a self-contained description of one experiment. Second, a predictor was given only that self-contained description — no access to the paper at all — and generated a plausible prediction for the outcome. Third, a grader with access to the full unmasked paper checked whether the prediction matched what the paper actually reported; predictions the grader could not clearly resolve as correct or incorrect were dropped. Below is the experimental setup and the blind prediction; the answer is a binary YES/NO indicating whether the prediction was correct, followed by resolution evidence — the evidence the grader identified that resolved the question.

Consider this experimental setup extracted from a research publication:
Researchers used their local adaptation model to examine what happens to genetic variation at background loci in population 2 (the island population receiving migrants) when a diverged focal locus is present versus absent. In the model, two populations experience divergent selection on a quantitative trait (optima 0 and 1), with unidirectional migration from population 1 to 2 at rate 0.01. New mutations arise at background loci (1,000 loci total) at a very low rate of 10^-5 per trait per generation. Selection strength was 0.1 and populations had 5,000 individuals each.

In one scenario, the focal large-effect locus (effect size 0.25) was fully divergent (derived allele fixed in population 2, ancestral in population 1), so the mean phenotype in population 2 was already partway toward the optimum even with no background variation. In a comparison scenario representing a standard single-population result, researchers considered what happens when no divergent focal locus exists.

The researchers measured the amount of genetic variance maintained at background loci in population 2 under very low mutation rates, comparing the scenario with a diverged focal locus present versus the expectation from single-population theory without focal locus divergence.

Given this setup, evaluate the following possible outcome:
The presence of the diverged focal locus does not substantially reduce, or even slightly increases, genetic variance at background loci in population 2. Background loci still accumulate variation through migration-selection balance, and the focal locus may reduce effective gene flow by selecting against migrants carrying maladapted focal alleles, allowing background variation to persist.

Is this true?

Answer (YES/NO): YES